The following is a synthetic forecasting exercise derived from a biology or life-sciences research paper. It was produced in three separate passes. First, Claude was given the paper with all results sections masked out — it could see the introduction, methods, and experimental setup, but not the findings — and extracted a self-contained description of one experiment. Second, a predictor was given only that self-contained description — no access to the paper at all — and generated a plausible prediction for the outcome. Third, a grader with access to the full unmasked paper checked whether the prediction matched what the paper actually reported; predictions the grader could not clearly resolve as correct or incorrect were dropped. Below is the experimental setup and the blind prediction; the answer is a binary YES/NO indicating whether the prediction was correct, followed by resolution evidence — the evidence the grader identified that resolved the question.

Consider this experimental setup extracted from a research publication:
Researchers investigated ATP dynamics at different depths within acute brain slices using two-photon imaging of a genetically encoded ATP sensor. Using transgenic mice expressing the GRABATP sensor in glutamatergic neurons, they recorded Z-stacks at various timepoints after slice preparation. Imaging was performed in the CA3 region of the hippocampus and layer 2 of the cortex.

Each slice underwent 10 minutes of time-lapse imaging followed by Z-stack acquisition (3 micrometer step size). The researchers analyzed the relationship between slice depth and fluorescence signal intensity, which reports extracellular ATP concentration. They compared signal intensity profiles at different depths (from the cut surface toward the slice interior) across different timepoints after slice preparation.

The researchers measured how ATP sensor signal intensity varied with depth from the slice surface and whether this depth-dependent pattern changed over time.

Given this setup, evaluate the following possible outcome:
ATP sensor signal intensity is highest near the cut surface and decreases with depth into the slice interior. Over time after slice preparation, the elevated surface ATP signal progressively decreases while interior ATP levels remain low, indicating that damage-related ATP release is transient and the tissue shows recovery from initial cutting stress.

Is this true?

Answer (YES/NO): YES